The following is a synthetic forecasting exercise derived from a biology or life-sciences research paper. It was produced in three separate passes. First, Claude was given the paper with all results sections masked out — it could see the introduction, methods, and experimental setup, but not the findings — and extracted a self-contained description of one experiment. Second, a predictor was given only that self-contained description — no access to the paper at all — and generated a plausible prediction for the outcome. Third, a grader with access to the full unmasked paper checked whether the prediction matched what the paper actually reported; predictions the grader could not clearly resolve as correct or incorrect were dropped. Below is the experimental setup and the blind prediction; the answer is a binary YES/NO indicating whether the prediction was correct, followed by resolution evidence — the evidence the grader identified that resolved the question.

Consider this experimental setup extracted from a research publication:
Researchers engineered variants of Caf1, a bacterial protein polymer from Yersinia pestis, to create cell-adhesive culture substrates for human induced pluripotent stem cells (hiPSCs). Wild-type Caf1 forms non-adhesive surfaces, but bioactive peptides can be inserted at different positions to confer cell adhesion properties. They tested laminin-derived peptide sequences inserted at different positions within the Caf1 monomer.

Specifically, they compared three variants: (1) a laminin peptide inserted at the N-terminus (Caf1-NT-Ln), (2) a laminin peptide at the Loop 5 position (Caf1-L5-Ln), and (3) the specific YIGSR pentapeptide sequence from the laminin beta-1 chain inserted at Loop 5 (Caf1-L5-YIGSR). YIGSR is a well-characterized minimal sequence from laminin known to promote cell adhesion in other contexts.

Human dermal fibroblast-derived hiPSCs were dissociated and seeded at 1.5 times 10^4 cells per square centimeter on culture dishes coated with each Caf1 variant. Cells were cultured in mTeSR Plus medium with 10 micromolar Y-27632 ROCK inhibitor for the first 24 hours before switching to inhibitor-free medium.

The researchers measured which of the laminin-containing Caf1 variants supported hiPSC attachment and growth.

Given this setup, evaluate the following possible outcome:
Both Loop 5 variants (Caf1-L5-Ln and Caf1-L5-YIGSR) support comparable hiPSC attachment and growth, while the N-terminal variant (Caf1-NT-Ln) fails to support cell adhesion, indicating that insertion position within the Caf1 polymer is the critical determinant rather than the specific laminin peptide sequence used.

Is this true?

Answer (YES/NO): NO